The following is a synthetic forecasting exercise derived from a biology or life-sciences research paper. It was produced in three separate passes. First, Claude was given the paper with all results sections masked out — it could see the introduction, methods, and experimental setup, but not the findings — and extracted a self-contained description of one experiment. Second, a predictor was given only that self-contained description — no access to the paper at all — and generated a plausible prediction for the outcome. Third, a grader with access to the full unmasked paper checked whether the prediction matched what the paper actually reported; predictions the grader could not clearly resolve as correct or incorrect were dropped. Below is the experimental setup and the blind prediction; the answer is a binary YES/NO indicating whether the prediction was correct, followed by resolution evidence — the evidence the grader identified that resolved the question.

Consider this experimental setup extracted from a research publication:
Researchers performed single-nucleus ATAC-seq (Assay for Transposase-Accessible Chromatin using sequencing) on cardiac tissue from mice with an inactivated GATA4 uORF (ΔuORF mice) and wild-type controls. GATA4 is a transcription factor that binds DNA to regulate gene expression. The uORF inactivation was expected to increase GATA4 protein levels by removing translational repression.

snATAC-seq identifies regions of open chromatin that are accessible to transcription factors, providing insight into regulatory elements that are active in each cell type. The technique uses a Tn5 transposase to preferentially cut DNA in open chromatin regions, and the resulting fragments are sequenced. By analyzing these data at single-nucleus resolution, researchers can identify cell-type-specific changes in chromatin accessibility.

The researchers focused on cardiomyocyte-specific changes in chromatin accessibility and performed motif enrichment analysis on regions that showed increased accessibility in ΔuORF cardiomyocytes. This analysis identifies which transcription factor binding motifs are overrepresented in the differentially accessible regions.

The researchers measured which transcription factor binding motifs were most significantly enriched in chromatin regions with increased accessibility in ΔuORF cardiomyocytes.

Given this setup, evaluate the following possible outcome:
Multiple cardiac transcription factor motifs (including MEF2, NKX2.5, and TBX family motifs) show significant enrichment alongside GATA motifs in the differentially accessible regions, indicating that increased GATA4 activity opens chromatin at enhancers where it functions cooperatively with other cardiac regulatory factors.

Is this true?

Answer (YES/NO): NO